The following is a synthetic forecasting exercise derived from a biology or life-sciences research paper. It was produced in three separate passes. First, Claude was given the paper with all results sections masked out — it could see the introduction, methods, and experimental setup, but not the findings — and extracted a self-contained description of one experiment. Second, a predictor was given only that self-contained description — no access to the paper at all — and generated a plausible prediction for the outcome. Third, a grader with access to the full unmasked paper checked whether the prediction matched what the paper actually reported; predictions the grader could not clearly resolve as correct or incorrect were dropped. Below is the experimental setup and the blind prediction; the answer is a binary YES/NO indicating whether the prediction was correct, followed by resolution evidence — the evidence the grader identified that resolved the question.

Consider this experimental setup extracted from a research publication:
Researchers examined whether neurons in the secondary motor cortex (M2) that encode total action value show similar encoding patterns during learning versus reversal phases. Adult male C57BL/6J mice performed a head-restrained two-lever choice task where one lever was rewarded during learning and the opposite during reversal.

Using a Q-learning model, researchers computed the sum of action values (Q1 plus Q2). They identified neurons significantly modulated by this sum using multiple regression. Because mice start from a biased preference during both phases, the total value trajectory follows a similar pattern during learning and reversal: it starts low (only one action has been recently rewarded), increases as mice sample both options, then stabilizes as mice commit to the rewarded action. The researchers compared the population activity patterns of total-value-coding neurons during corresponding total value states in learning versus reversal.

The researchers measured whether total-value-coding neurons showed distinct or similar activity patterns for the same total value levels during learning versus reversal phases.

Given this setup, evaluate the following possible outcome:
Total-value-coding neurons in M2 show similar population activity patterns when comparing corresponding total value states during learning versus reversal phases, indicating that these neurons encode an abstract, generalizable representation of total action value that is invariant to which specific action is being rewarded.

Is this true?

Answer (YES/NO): NO